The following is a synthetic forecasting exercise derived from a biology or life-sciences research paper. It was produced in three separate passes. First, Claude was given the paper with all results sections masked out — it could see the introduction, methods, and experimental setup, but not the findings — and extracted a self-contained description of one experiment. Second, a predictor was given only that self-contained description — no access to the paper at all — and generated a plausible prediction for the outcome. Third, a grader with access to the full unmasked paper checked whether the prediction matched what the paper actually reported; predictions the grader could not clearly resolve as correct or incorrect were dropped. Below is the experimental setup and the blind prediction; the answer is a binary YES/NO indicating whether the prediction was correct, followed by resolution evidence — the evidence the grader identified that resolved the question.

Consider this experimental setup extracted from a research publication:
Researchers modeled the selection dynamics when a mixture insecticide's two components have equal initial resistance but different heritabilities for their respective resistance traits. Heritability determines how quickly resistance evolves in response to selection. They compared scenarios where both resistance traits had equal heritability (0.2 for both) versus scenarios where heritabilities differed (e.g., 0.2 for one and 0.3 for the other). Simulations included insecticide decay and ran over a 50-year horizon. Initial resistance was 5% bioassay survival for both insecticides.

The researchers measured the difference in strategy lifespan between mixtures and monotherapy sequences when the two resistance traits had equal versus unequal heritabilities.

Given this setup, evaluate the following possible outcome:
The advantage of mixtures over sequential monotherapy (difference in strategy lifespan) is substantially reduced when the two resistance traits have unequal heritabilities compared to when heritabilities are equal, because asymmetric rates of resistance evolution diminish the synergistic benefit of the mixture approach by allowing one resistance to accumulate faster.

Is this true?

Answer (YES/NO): YES